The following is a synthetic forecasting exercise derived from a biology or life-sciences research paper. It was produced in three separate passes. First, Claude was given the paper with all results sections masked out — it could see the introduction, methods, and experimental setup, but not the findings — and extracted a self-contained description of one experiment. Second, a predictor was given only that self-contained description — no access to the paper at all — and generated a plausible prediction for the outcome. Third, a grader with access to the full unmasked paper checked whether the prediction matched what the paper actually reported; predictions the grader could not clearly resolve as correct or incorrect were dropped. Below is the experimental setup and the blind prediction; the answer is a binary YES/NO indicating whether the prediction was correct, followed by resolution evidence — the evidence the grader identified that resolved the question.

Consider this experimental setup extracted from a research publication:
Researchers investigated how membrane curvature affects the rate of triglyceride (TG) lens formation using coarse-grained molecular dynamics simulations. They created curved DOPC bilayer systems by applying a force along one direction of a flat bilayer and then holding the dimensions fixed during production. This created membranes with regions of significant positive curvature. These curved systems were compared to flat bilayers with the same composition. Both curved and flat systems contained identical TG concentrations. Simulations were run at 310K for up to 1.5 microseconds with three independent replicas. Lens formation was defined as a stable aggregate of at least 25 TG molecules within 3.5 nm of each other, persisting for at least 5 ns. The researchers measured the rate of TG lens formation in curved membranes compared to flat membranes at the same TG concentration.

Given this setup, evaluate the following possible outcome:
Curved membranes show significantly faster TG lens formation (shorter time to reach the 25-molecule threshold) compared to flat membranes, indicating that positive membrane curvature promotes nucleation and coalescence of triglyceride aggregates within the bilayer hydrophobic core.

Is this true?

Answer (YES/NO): NO